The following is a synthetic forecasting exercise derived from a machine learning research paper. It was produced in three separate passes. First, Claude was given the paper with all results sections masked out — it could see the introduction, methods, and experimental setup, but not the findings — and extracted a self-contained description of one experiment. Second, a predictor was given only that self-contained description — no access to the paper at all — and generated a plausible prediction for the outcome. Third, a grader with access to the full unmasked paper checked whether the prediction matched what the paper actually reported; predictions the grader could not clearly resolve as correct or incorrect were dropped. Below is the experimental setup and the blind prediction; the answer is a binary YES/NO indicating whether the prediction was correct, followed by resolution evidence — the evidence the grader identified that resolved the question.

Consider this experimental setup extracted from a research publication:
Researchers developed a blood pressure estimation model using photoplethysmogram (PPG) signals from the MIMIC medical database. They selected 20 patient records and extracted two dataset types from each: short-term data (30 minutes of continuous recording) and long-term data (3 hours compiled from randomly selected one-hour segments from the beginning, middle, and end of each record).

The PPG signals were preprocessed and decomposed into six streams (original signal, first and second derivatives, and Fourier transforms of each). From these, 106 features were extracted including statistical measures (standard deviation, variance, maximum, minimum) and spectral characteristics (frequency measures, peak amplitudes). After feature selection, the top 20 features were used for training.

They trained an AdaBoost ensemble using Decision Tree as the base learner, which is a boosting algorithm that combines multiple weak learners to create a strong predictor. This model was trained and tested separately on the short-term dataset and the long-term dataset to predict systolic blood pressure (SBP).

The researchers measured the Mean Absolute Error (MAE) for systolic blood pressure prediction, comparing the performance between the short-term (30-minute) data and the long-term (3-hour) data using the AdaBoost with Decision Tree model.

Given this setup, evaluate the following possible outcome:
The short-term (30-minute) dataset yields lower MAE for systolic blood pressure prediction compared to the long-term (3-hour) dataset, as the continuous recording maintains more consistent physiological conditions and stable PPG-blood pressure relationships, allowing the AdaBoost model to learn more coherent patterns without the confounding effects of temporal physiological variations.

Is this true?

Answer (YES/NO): YES